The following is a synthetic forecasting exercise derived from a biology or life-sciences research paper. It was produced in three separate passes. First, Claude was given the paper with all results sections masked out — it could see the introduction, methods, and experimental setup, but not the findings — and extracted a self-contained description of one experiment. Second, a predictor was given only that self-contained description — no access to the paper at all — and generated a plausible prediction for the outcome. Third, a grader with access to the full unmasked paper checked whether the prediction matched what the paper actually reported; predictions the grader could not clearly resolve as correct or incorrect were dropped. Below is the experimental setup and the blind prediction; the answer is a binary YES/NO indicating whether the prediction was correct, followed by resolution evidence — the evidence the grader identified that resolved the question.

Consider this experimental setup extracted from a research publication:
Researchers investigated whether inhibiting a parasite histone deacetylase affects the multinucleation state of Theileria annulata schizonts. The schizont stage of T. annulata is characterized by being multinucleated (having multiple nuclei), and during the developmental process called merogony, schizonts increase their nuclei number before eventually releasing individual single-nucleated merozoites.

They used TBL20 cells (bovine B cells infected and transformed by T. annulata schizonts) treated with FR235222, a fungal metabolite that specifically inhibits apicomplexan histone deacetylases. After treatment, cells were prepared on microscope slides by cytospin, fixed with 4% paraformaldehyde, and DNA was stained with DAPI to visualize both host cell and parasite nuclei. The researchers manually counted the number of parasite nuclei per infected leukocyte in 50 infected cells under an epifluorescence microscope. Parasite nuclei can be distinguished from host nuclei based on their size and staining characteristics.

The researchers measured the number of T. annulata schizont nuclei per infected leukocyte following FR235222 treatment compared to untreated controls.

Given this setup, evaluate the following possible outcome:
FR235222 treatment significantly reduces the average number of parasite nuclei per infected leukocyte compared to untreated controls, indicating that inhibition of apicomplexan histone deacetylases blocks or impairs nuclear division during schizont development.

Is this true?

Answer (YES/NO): NO